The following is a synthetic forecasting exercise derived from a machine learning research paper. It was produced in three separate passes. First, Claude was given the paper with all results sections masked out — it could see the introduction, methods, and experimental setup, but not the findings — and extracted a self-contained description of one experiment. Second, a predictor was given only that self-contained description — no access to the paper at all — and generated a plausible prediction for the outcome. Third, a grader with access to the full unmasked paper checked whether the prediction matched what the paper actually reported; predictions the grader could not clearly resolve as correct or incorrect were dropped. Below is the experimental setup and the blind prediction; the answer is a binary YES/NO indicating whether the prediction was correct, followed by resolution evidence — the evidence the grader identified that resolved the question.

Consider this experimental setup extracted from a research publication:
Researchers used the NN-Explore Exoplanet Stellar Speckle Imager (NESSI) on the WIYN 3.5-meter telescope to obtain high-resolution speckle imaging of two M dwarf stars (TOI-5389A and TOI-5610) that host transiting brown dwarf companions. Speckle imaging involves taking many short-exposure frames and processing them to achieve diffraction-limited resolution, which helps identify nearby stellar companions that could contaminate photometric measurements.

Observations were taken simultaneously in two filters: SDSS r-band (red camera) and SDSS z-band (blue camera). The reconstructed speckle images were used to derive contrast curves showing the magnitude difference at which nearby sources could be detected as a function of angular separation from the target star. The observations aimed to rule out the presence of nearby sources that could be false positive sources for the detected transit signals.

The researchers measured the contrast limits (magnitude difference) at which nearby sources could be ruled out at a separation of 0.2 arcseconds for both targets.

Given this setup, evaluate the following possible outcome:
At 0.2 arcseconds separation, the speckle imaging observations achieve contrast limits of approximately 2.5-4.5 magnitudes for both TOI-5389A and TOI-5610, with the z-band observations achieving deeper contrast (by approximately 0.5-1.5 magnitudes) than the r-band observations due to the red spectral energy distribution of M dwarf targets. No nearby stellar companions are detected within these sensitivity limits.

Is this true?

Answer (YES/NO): NO